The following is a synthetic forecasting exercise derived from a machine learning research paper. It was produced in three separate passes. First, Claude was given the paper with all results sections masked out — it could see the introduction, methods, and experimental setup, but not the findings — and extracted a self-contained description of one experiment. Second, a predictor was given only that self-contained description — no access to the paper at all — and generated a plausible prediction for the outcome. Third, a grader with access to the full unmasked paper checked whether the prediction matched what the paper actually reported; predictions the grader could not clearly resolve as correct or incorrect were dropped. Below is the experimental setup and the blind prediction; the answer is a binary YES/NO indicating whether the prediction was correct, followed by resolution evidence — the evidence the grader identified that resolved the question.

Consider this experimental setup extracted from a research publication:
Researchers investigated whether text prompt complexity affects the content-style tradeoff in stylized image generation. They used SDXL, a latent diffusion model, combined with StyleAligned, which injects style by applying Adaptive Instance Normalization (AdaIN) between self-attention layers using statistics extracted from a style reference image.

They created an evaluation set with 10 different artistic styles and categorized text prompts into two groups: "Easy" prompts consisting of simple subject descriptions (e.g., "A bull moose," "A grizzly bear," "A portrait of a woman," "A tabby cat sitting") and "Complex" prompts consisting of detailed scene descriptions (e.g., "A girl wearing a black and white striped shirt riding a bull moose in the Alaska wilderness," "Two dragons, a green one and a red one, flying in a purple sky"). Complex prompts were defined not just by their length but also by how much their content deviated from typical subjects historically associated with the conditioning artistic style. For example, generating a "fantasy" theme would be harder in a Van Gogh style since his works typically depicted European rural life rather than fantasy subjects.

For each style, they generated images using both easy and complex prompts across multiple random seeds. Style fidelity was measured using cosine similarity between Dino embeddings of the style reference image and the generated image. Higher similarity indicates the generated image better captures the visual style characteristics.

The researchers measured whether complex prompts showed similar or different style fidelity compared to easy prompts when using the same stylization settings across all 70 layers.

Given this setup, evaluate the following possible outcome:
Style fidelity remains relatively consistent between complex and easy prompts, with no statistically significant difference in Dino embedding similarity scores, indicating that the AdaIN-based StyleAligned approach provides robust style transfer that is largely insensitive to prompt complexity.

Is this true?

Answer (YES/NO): NO